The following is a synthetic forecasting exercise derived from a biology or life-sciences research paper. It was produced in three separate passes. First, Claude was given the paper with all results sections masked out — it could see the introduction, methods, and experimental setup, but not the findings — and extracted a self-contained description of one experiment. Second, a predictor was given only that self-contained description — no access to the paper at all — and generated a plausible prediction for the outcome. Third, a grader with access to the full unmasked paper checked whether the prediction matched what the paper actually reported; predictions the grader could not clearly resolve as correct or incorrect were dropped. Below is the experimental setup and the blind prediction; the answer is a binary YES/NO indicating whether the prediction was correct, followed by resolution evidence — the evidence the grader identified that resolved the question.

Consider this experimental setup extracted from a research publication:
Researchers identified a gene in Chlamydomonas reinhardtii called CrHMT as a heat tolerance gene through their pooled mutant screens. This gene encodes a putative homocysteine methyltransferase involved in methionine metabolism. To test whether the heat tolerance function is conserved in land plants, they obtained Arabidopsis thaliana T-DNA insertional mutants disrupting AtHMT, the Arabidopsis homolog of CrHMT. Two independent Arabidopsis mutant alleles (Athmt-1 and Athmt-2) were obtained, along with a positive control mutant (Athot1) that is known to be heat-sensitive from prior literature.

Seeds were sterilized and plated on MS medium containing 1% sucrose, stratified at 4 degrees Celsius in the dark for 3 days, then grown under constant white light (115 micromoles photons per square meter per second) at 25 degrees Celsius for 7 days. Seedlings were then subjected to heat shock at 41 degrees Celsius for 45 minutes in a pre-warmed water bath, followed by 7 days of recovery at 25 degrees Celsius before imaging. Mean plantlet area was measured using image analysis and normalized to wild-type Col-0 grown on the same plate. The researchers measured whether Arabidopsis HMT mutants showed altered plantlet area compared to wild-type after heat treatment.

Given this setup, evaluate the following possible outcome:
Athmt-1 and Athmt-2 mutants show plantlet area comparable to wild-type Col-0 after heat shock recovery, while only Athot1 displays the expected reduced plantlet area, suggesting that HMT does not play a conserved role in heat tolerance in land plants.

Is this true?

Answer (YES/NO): NO